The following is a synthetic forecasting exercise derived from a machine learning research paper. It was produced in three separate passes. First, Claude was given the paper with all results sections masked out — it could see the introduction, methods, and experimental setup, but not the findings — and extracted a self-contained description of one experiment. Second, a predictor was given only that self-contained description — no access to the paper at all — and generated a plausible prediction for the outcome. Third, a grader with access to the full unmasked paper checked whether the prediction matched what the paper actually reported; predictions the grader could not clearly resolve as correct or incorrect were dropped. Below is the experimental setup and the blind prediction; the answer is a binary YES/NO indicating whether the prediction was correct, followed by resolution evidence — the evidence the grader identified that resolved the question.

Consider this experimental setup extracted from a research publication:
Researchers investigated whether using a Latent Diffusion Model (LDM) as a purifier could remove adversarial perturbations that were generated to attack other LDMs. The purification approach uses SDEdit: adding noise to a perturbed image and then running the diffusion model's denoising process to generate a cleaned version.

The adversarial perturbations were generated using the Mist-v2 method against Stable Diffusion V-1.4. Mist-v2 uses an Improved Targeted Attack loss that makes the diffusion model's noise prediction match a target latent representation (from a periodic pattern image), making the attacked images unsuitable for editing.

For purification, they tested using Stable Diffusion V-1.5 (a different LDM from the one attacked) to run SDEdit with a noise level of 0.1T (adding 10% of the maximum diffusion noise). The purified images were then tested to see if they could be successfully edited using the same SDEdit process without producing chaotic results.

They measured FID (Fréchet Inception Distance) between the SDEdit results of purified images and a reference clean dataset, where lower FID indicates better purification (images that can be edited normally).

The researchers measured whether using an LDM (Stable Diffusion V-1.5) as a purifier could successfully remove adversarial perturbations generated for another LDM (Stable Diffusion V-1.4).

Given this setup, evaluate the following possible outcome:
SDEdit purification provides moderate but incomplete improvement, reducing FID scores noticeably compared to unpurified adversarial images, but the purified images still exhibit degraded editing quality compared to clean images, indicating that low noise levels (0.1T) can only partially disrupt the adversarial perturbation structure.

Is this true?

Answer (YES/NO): NO